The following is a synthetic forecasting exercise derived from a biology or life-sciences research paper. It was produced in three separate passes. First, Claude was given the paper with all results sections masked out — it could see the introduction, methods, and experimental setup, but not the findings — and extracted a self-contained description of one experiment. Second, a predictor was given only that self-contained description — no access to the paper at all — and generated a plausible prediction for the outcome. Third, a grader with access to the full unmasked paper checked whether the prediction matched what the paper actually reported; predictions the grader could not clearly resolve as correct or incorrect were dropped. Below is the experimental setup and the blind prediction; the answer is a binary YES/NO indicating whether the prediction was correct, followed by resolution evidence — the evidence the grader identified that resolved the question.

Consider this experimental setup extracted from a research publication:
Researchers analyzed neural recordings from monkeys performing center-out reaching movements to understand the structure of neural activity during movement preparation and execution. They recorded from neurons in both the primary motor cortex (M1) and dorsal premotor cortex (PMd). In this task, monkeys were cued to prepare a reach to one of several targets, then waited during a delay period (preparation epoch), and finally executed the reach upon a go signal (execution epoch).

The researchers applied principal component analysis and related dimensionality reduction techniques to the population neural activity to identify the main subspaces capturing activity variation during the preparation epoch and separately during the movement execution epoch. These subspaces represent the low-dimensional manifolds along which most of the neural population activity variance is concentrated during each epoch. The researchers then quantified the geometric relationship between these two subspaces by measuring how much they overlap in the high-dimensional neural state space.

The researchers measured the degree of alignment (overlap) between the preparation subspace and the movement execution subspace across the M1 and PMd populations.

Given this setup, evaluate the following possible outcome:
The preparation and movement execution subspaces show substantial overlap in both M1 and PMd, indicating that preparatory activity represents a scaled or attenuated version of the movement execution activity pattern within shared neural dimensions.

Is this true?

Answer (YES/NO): NO